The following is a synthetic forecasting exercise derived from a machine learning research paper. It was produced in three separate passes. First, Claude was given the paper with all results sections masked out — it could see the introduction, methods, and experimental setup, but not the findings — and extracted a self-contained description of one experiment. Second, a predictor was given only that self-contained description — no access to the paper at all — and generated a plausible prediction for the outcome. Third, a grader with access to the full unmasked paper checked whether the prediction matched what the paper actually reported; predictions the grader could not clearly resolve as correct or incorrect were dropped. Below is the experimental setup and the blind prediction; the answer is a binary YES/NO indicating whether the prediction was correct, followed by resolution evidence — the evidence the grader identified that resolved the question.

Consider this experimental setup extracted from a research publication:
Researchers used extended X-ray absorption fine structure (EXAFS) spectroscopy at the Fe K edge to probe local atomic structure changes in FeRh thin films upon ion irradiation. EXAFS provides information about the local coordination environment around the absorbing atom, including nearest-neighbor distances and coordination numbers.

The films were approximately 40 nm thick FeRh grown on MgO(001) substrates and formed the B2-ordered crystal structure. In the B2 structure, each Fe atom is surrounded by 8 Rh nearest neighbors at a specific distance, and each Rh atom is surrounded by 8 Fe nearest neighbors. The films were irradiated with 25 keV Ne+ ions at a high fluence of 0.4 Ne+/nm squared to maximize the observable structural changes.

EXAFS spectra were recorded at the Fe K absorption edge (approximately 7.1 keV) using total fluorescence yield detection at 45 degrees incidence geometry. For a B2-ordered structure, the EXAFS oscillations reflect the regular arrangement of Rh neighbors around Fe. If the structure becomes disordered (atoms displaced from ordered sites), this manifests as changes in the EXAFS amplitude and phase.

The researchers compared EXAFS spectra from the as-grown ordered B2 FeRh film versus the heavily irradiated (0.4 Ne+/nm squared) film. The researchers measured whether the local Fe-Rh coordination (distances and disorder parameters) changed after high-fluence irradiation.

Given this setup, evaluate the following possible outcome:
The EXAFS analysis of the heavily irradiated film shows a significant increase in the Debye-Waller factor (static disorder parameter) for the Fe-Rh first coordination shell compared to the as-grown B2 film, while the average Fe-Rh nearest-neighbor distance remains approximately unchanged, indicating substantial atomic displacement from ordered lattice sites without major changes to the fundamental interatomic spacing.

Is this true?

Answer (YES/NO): YES